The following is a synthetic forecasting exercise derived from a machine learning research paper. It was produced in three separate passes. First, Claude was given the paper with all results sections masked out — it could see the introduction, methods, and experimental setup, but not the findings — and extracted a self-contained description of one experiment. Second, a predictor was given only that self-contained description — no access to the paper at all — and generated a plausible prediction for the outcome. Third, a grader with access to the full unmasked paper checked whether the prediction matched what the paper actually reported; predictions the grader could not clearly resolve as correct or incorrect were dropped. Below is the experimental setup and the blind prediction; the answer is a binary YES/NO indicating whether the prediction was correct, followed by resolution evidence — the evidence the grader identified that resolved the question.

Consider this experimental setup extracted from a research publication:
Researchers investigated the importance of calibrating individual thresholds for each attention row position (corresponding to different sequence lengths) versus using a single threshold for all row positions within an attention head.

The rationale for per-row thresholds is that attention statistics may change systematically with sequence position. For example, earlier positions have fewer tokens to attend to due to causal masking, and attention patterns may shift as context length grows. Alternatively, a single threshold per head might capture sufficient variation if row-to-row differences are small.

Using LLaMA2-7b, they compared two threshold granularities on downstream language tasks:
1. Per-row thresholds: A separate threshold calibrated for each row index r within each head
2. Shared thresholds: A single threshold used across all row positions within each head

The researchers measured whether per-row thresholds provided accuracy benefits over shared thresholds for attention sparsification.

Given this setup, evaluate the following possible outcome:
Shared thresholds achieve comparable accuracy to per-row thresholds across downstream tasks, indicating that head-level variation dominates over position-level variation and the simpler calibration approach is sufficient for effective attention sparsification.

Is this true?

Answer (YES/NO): NO